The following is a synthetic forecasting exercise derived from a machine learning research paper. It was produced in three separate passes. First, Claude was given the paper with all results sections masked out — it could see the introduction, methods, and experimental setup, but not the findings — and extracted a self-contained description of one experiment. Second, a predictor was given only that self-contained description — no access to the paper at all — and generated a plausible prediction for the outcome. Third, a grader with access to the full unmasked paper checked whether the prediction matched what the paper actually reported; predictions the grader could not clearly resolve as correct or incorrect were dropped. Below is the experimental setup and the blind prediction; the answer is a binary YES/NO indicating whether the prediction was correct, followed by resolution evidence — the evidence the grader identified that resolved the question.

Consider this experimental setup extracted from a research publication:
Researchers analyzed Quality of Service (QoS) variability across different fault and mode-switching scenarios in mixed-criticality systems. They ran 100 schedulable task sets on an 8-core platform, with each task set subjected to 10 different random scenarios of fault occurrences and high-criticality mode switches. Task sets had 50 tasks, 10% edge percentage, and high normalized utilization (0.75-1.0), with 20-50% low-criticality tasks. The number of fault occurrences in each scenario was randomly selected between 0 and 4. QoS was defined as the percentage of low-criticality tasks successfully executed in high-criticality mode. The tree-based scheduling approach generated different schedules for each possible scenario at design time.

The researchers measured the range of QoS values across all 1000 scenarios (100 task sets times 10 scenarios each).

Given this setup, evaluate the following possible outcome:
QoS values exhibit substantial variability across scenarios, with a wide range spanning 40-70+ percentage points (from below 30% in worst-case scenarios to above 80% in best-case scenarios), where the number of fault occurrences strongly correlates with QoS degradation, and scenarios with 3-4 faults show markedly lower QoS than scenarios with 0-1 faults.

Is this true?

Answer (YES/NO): NO